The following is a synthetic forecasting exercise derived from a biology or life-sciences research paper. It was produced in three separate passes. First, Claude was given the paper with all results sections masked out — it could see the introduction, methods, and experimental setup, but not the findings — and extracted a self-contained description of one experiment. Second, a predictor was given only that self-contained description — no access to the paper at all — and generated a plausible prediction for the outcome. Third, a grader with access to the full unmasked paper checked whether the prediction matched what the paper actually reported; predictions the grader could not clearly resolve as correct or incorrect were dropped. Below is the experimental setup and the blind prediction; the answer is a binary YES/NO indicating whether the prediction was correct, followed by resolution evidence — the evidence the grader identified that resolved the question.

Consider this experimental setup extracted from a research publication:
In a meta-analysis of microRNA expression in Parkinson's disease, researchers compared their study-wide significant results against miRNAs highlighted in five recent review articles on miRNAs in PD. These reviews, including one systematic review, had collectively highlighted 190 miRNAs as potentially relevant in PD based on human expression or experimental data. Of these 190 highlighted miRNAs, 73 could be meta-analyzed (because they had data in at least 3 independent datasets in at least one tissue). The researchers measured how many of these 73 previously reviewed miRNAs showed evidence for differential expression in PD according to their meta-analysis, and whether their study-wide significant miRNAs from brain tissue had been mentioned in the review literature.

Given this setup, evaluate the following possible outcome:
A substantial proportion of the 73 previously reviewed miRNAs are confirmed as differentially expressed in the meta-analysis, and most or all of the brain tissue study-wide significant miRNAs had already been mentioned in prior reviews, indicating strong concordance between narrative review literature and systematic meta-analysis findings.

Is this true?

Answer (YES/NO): NO